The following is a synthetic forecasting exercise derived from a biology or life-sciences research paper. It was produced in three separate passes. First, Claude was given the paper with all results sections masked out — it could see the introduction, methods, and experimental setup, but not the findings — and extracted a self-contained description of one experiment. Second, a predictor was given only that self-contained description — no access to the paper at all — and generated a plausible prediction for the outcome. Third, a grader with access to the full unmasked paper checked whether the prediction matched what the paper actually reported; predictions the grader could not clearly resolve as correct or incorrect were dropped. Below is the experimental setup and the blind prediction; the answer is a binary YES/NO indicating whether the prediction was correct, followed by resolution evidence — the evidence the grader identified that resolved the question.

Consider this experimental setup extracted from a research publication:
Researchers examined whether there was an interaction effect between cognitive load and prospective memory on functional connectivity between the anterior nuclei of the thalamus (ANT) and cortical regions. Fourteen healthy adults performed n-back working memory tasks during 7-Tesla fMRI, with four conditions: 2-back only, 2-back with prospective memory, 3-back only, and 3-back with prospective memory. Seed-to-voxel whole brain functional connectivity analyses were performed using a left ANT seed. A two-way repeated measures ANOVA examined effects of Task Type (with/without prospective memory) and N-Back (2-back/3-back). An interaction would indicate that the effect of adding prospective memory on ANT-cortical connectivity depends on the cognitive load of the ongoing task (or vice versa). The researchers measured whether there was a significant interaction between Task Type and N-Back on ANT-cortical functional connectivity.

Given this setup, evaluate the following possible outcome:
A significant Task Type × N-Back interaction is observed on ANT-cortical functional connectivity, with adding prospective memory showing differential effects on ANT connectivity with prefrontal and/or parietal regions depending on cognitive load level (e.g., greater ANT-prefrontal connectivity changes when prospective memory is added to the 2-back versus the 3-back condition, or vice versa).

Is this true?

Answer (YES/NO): YES